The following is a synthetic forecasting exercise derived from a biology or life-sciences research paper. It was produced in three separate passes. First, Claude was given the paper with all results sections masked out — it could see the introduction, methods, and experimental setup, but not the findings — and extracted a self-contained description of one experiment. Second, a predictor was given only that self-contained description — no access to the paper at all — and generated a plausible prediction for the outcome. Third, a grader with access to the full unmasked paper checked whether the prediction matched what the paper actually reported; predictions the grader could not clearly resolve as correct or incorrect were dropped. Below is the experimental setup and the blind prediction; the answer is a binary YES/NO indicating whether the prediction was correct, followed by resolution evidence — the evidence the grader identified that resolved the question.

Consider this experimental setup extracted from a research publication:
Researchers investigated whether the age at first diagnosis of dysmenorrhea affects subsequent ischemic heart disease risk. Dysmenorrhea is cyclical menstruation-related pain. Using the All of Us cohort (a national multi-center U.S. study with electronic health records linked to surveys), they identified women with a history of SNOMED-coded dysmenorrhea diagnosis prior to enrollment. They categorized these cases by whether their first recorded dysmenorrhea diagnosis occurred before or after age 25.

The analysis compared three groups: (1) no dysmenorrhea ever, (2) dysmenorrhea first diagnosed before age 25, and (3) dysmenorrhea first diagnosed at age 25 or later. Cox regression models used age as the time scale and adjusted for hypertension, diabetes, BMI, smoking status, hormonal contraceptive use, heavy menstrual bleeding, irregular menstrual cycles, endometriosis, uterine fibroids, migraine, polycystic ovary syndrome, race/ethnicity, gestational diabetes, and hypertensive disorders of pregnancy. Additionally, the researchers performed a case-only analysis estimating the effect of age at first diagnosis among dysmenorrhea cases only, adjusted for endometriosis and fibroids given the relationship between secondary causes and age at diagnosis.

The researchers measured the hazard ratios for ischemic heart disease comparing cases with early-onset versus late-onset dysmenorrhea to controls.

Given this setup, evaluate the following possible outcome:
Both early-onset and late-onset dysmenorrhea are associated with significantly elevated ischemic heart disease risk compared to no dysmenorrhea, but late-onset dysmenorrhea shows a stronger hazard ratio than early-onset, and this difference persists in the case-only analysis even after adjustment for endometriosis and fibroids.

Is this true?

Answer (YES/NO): NO